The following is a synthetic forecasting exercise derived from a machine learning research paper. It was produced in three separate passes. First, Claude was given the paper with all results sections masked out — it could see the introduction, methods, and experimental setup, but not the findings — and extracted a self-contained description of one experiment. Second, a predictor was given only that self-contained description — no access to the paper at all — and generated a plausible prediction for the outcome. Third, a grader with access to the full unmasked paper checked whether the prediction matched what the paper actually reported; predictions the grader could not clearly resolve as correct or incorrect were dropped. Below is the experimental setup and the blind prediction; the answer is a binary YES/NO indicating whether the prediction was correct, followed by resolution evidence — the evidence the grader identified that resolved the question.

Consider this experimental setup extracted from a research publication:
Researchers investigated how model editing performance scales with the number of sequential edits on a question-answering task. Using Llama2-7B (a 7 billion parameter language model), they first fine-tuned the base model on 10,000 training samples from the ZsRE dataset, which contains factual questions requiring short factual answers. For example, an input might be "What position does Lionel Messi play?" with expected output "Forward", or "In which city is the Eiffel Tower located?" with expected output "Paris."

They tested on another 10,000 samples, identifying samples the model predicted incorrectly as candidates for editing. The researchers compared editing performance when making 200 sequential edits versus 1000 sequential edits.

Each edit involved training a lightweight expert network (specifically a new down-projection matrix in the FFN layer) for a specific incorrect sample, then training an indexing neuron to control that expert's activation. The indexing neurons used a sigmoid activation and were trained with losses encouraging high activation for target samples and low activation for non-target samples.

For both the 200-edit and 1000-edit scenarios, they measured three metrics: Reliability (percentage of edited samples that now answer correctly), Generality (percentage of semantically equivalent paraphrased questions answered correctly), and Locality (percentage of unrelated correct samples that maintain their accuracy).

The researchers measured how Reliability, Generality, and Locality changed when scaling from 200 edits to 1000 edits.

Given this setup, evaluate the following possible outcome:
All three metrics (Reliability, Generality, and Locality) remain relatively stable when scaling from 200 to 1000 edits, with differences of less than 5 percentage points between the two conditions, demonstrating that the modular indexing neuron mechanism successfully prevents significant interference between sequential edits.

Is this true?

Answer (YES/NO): NO